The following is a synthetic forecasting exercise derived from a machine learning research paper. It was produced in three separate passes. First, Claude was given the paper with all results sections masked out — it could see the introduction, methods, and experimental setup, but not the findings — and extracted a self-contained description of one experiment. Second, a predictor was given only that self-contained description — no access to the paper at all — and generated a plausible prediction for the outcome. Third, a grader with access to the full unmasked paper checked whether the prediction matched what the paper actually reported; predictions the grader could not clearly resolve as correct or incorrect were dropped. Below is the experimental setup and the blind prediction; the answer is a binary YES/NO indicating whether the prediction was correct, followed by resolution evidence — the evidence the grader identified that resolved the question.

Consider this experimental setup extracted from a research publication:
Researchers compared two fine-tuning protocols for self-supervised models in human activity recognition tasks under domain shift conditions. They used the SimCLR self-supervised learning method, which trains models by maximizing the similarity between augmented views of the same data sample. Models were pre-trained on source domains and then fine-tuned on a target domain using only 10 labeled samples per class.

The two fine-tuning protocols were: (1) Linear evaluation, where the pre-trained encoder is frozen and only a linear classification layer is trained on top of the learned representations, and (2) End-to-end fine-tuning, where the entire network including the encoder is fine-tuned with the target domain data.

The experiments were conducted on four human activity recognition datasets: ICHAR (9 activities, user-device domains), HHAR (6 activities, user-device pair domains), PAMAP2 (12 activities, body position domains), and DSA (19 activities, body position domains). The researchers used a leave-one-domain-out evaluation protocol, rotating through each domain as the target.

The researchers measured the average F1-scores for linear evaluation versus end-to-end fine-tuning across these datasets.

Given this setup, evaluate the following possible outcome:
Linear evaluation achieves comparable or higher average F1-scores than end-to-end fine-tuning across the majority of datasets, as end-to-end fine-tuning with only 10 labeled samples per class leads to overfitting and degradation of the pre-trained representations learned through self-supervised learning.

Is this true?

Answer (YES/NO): YES